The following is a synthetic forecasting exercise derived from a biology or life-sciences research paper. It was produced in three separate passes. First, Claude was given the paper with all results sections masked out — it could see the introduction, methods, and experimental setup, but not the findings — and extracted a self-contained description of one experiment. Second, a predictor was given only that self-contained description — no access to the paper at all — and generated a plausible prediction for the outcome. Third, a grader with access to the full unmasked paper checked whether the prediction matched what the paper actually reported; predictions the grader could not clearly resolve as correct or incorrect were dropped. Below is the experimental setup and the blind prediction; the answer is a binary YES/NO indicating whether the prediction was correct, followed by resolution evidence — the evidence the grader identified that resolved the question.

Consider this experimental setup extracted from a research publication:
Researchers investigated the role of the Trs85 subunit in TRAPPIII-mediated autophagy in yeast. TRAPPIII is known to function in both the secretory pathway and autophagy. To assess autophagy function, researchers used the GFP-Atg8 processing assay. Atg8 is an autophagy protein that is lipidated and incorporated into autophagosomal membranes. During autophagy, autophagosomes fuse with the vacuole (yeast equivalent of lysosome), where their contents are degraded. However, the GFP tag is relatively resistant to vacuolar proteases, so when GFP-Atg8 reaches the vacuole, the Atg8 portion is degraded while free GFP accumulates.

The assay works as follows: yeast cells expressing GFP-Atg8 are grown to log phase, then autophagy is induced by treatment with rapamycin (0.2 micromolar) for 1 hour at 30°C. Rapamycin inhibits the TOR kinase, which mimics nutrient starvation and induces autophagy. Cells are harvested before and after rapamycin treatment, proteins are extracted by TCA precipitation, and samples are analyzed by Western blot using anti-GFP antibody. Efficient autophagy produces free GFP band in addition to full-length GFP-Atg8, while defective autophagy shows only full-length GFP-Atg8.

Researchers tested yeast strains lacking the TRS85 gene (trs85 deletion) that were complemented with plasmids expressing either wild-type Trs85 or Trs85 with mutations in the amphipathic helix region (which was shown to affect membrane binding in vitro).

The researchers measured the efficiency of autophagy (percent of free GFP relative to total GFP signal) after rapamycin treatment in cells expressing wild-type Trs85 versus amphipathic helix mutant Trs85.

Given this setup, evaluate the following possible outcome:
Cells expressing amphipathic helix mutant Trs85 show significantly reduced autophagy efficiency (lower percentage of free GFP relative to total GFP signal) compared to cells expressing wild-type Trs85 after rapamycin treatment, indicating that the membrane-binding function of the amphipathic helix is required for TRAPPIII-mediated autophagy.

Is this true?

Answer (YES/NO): YES